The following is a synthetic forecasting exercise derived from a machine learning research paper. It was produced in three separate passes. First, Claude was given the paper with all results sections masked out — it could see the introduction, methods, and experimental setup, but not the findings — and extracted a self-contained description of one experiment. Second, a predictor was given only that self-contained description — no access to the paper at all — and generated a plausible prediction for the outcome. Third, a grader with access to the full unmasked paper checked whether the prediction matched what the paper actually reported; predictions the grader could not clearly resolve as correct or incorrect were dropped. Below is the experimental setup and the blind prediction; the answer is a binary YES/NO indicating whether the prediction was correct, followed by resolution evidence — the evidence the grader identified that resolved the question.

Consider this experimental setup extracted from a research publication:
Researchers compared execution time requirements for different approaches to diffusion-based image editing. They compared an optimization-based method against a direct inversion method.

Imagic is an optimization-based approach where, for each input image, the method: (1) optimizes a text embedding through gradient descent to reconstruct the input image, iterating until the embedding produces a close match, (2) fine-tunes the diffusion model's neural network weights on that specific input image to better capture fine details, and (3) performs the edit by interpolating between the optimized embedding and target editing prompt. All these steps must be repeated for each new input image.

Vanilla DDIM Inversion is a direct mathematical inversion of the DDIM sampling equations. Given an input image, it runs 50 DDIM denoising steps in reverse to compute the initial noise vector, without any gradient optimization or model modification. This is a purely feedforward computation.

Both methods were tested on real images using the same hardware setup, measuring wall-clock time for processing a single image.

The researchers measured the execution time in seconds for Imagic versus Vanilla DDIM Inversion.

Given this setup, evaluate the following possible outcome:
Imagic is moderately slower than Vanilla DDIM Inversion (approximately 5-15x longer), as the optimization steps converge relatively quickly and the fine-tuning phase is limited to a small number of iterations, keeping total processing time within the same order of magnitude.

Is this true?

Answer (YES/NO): YES